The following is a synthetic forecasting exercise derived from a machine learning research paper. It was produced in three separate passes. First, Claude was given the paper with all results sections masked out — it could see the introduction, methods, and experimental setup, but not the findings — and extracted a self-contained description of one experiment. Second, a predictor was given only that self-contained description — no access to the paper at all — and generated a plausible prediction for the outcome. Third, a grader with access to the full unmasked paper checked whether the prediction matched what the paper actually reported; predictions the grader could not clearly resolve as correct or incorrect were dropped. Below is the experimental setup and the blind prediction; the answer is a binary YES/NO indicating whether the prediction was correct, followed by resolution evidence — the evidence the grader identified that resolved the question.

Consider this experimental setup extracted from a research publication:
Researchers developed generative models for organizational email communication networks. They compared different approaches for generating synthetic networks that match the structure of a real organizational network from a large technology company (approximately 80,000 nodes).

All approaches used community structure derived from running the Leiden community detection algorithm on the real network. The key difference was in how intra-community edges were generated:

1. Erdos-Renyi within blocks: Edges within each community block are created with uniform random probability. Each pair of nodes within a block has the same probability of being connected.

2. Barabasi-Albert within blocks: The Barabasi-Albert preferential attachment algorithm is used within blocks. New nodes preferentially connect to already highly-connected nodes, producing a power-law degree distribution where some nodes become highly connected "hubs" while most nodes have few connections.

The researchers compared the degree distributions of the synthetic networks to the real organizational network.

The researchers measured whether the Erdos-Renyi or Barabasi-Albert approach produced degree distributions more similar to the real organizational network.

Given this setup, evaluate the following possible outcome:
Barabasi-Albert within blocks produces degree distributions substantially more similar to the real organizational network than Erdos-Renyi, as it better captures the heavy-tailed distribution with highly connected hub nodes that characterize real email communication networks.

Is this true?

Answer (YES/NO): YES